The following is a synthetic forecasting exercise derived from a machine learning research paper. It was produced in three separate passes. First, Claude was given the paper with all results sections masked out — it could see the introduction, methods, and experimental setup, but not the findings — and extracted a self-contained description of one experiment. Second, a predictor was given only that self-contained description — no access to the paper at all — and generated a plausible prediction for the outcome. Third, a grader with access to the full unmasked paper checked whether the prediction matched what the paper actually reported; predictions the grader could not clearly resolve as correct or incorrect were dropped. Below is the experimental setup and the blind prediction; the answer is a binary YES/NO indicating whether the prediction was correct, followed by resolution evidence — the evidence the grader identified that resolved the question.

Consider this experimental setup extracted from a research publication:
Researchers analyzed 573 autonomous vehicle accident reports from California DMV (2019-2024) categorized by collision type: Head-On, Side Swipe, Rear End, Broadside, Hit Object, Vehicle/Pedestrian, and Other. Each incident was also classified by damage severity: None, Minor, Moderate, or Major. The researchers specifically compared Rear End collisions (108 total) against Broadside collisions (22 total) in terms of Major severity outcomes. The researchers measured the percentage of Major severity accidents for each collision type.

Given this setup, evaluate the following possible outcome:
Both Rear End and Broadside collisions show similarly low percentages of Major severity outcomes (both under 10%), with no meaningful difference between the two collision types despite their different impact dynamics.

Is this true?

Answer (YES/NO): NO